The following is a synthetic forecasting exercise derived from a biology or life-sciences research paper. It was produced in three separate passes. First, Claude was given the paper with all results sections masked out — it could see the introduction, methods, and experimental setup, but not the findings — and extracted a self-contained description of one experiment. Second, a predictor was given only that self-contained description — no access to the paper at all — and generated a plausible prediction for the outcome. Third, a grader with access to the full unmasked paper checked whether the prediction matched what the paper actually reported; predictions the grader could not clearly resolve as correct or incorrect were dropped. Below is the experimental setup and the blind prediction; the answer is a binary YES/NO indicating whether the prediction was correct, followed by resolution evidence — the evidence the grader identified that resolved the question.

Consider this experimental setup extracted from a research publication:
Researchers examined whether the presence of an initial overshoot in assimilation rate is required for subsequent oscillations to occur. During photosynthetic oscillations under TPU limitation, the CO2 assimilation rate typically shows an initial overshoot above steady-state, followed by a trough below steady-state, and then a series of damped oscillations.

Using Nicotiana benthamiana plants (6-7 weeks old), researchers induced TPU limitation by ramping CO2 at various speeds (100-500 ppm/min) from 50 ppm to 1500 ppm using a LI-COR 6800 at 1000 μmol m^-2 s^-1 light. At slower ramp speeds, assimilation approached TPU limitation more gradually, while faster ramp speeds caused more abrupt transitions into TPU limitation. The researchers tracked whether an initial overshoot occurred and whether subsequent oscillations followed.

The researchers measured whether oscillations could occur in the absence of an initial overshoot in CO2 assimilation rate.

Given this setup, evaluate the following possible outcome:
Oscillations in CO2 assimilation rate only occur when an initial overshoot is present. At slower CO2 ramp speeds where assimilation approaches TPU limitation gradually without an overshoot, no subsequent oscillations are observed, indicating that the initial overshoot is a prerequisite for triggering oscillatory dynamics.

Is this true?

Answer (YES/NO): YES